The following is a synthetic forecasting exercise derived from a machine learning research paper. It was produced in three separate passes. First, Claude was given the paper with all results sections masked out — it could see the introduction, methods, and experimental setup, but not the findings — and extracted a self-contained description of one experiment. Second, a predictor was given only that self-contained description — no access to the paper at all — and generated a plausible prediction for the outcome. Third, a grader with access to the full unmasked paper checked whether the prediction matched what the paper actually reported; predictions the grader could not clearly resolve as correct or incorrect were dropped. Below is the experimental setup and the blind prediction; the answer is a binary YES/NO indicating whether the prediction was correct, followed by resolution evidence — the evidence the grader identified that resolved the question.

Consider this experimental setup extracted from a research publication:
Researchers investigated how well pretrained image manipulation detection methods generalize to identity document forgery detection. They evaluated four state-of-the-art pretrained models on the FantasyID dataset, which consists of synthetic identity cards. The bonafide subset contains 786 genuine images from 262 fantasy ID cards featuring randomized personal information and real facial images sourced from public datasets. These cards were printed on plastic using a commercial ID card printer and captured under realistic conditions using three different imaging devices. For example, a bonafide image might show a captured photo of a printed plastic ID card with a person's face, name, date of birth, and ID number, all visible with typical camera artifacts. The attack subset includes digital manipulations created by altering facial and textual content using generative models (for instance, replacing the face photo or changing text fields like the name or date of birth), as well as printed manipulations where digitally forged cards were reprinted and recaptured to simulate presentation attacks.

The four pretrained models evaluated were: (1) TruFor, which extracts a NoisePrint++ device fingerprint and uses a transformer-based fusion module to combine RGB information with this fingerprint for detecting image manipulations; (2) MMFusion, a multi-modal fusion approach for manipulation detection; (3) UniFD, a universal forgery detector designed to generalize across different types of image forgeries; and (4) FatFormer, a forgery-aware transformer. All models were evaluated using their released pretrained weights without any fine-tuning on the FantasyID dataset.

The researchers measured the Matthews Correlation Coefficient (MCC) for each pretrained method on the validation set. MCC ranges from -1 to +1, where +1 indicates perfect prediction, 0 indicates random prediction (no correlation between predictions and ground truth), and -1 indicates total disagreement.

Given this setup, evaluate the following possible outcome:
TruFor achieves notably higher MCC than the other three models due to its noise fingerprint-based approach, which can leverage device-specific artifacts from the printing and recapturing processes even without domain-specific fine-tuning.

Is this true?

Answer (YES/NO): NO